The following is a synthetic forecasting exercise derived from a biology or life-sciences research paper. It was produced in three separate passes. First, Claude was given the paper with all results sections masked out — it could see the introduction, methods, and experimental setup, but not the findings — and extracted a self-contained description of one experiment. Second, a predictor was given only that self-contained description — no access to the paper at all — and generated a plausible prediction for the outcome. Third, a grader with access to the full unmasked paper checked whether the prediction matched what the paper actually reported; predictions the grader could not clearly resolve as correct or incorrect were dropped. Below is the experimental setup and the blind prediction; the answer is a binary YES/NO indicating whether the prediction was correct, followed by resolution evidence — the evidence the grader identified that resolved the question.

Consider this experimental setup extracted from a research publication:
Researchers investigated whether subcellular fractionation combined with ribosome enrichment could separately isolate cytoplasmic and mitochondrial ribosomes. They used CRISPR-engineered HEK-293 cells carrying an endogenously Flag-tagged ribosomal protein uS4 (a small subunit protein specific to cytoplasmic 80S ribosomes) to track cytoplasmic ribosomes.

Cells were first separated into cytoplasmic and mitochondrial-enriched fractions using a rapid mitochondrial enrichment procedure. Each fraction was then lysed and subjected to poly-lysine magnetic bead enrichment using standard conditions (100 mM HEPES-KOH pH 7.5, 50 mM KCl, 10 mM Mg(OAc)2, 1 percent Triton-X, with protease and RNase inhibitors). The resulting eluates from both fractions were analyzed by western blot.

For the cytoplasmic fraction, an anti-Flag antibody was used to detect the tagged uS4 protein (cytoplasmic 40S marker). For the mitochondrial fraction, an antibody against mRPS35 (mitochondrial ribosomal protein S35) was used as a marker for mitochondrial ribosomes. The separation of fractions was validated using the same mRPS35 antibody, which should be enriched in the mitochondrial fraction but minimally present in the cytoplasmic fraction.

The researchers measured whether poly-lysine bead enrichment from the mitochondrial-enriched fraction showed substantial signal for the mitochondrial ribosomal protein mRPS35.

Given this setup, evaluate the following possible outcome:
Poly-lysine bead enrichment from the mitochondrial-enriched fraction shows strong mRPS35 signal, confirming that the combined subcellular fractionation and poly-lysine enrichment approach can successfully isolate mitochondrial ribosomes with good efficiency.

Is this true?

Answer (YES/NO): YES